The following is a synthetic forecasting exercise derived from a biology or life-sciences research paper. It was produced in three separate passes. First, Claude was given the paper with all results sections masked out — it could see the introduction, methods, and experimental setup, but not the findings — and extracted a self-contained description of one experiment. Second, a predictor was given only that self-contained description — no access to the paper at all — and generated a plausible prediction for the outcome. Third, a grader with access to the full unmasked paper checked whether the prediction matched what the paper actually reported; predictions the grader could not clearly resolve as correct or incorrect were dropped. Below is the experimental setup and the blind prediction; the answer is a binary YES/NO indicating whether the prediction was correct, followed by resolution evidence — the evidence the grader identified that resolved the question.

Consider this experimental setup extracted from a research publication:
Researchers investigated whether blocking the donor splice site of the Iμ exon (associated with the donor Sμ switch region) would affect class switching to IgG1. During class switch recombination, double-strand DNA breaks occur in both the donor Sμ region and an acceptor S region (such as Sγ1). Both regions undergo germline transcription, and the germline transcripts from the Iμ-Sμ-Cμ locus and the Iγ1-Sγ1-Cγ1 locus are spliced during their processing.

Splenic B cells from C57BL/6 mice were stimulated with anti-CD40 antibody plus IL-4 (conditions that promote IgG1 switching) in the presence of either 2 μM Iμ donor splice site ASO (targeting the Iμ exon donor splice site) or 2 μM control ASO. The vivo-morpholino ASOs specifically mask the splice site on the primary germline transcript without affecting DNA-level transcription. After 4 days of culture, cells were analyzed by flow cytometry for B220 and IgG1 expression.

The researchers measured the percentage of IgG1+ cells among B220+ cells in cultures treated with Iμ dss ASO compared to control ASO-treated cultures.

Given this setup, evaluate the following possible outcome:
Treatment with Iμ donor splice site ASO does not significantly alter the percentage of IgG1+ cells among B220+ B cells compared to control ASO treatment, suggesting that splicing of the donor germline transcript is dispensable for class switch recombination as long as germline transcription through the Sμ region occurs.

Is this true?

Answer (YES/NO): NO